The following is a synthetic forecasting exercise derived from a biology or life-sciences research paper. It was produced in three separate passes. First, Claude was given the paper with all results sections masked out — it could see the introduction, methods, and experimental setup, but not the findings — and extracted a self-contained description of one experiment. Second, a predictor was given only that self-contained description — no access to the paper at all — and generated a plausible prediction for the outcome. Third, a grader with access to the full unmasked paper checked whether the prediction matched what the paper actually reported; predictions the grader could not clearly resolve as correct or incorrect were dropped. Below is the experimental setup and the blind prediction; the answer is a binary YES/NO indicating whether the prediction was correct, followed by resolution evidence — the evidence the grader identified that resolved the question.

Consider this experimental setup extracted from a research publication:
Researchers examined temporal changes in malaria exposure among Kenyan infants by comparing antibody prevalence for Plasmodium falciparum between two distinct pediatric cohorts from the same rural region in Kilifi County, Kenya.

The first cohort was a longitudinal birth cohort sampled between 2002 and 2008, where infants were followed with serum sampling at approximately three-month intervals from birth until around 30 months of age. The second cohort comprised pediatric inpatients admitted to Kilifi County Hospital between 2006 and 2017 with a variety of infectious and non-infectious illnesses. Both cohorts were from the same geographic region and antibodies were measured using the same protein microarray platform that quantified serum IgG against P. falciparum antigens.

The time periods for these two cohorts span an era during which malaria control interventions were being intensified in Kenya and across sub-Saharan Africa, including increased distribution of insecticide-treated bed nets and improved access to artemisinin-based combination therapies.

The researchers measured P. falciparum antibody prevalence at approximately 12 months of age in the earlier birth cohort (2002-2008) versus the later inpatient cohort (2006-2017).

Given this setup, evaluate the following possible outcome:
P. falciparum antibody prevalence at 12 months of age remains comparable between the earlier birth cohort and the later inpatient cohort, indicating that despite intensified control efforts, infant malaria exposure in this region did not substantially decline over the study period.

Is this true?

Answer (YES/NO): NO